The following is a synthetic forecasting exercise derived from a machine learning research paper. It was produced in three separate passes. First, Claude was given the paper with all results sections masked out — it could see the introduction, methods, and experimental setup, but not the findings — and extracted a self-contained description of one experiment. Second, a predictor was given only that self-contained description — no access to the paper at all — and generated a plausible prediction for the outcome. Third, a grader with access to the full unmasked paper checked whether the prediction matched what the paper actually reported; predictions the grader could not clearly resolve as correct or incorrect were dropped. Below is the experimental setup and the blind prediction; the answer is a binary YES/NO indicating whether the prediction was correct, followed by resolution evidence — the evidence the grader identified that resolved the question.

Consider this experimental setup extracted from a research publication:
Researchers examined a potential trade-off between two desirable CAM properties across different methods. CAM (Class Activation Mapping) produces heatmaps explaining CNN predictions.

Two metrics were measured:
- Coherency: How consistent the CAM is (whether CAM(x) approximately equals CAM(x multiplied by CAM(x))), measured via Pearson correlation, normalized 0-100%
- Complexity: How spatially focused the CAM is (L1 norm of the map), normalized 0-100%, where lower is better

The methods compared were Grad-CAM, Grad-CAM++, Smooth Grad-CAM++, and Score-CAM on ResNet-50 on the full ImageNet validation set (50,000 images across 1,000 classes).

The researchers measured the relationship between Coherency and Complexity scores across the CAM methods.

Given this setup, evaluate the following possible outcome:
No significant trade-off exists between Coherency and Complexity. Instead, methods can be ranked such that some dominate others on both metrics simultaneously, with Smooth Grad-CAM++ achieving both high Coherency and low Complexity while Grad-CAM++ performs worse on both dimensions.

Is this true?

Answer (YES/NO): NO